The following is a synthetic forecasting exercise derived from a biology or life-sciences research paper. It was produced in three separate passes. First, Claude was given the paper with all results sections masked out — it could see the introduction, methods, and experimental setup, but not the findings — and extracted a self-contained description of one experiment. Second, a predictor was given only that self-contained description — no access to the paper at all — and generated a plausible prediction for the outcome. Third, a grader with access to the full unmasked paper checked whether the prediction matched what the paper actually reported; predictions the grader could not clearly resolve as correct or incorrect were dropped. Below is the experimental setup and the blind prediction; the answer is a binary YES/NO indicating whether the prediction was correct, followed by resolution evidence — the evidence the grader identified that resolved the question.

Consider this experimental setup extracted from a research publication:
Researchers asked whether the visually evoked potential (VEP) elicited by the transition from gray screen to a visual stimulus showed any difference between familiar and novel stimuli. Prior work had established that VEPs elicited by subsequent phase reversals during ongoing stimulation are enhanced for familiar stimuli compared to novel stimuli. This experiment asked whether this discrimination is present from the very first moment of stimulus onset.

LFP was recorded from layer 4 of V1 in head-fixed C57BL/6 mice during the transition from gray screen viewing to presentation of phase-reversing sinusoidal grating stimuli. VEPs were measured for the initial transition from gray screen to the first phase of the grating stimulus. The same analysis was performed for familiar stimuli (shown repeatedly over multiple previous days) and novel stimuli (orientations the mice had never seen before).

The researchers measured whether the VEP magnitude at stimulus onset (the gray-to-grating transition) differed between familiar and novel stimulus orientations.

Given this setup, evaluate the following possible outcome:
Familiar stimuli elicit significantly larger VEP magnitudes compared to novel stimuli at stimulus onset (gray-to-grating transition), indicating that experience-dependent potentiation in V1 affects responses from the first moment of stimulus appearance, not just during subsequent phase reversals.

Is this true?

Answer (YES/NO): NO